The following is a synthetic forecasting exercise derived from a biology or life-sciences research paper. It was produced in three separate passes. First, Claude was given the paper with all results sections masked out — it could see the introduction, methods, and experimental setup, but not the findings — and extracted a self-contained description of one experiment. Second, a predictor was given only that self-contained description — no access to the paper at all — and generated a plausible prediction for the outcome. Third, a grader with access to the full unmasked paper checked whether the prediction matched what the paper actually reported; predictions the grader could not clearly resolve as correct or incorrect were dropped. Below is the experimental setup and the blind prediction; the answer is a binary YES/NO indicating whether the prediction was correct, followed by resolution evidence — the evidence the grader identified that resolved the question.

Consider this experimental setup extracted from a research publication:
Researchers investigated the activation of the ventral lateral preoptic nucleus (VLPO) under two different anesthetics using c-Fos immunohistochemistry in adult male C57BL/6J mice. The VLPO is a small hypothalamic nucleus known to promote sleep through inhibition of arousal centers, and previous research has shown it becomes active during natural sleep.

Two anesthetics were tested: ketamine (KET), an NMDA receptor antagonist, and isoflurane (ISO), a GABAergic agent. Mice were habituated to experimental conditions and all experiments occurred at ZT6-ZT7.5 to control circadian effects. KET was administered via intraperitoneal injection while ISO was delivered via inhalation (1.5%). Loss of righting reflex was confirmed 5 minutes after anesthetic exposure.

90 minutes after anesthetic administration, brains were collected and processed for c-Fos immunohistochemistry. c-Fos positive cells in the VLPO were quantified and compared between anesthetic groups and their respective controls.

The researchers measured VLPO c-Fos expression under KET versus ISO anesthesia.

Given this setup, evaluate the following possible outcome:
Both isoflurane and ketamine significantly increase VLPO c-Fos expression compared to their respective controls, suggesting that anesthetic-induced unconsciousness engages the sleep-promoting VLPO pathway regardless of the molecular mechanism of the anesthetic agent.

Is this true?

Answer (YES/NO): NO